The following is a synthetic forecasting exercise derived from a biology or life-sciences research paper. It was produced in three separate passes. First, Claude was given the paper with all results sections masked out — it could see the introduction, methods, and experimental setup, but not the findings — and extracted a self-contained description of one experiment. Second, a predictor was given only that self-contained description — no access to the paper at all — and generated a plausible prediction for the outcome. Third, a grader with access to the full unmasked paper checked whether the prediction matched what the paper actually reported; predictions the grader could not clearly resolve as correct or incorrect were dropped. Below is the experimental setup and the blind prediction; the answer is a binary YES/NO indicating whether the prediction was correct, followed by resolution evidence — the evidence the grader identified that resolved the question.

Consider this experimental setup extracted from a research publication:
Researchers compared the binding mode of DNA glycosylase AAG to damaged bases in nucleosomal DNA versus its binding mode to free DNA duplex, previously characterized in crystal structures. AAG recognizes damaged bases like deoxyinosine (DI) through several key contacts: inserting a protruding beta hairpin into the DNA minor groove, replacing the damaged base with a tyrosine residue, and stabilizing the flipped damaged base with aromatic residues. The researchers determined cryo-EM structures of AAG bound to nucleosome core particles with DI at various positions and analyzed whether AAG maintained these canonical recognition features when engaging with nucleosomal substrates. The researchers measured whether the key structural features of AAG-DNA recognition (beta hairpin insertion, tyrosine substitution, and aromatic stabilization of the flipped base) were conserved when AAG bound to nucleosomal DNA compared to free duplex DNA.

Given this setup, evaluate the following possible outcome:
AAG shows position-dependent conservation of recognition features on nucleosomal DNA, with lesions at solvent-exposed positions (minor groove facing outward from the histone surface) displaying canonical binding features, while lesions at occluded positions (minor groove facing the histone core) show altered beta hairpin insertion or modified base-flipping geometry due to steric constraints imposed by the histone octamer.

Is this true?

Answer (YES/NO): NO